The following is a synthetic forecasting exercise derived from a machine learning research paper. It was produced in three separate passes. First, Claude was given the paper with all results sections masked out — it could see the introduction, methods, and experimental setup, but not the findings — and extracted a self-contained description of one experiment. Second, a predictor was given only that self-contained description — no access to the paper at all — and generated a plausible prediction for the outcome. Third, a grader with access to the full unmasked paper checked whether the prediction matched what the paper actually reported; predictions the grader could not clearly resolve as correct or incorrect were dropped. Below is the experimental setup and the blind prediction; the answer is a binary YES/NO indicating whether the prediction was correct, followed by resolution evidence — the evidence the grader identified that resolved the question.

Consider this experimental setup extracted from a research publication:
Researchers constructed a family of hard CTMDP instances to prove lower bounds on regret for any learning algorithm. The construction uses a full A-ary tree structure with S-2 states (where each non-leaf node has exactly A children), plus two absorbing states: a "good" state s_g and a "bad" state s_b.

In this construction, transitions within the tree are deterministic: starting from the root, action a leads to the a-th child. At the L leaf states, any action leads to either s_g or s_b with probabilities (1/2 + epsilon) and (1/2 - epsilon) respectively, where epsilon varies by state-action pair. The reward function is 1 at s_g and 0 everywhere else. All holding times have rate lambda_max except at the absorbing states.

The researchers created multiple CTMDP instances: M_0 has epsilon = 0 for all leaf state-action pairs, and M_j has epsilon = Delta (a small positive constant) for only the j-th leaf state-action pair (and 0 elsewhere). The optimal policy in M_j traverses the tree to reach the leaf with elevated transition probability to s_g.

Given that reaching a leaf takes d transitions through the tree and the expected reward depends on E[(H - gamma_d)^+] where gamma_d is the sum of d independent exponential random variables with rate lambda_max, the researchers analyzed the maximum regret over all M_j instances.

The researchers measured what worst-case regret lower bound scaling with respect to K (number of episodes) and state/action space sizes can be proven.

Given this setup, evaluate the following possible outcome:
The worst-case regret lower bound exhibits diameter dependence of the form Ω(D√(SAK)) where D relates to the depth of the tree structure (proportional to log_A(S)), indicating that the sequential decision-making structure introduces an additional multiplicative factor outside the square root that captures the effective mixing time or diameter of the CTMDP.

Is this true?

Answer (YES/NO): NO